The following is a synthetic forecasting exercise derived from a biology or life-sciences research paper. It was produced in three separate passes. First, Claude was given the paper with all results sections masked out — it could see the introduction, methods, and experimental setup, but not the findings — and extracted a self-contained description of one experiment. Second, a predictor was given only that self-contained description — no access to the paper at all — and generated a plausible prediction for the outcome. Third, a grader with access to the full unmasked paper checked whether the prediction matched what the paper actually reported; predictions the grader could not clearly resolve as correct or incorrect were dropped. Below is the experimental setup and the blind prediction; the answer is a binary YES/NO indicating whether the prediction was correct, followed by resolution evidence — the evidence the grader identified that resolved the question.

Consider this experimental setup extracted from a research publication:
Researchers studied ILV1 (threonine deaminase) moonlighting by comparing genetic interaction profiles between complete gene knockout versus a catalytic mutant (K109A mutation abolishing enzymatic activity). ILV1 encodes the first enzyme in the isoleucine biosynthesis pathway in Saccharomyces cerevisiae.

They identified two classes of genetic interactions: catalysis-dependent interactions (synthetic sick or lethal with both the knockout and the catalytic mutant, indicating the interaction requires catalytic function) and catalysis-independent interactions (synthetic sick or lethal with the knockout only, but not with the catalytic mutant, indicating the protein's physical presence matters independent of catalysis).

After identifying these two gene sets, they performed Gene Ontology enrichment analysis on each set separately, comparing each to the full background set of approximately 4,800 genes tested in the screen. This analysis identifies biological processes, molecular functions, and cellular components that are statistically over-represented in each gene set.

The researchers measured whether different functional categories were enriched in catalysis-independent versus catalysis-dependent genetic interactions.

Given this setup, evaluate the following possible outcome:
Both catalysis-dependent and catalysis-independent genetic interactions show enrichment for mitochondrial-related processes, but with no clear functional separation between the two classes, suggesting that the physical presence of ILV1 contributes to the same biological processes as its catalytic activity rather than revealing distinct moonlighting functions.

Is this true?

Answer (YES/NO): NO